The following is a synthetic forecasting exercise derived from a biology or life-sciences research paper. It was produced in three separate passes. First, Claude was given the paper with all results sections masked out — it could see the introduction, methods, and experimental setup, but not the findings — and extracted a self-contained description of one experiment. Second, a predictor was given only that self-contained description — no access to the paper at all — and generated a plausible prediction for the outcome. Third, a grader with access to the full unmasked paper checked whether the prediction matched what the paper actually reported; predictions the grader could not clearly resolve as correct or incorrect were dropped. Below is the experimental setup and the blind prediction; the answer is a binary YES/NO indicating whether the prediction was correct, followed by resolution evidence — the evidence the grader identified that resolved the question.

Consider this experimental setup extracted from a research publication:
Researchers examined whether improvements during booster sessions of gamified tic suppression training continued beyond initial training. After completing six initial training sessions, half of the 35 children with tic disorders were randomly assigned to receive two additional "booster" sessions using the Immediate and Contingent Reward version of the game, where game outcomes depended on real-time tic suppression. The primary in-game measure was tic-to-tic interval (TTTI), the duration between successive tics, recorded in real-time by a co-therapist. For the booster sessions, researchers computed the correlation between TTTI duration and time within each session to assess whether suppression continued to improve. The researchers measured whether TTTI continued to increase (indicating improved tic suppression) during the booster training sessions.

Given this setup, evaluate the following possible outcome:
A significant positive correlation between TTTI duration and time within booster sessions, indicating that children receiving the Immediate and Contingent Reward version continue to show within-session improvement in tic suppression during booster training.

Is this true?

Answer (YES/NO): YES